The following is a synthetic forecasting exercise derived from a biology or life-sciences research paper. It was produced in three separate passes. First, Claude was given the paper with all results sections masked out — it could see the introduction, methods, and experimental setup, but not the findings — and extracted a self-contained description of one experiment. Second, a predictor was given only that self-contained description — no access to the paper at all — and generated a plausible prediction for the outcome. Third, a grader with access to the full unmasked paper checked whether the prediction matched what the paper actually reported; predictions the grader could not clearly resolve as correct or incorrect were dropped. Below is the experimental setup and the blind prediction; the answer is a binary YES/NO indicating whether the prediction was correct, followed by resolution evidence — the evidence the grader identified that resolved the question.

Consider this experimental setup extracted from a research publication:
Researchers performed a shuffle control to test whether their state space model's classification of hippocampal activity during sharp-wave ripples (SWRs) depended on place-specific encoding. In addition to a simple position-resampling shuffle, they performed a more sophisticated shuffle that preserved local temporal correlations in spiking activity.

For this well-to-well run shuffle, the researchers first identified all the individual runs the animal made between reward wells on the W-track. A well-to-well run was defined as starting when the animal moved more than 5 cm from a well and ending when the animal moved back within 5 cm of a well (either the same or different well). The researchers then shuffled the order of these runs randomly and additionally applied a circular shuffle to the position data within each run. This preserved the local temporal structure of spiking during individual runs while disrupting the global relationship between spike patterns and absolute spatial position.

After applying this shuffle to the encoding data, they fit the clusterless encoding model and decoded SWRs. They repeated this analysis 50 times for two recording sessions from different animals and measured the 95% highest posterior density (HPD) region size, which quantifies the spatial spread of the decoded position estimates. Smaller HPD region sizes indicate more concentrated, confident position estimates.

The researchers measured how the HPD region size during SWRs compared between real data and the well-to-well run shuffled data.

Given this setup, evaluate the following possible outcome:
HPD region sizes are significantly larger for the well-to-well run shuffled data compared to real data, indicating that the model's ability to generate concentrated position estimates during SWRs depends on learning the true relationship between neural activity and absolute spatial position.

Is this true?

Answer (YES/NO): YES